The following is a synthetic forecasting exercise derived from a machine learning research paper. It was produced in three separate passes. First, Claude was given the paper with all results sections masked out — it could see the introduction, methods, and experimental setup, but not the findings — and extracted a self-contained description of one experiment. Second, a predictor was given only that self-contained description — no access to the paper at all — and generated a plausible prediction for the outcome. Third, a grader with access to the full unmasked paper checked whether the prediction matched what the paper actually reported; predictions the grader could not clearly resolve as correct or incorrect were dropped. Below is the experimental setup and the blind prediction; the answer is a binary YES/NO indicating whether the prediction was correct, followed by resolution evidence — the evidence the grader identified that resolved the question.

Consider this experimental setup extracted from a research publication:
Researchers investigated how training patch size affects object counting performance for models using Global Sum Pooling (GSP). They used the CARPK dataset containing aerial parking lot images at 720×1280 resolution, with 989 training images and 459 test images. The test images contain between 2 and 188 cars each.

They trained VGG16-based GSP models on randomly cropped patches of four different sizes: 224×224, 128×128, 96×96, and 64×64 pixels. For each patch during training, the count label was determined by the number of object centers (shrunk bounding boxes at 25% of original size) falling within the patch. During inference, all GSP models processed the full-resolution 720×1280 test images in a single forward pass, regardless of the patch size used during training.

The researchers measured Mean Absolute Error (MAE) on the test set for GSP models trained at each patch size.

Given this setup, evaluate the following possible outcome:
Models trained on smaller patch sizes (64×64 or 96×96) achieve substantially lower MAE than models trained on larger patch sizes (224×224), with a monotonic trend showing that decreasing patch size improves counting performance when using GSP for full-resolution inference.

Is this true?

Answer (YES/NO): NO